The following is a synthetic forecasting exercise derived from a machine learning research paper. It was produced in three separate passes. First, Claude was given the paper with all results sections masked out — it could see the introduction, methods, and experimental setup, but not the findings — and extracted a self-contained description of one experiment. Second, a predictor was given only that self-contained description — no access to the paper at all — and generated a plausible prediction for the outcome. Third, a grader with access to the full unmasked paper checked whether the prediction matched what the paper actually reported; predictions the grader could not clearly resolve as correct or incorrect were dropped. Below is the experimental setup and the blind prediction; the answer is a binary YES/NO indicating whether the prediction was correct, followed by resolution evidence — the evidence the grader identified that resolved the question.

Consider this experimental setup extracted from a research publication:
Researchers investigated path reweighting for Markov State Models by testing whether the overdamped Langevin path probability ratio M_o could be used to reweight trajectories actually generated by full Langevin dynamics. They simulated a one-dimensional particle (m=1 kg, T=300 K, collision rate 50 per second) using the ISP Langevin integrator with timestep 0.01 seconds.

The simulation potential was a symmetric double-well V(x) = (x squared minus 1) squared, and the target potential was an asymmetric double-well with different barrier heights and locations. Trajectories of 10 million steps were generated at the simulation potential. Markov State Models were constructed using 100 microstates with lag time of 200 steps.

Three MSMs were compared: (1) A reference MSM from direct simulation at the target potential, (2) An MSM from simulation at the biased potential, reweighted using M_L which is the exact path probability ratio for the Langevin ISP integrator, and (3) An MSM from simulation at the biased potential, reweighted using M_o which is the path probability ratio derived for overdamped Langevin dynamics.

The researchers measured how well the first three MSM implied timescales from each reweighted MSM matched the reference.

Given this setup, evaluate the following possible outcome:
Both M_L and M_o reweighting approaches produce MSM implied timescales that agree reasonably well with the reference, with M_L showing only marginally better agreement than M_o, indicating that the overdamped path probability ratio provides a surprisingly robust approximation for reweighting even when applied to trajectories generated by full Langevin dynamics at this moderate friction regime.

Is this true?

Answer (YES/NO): NO